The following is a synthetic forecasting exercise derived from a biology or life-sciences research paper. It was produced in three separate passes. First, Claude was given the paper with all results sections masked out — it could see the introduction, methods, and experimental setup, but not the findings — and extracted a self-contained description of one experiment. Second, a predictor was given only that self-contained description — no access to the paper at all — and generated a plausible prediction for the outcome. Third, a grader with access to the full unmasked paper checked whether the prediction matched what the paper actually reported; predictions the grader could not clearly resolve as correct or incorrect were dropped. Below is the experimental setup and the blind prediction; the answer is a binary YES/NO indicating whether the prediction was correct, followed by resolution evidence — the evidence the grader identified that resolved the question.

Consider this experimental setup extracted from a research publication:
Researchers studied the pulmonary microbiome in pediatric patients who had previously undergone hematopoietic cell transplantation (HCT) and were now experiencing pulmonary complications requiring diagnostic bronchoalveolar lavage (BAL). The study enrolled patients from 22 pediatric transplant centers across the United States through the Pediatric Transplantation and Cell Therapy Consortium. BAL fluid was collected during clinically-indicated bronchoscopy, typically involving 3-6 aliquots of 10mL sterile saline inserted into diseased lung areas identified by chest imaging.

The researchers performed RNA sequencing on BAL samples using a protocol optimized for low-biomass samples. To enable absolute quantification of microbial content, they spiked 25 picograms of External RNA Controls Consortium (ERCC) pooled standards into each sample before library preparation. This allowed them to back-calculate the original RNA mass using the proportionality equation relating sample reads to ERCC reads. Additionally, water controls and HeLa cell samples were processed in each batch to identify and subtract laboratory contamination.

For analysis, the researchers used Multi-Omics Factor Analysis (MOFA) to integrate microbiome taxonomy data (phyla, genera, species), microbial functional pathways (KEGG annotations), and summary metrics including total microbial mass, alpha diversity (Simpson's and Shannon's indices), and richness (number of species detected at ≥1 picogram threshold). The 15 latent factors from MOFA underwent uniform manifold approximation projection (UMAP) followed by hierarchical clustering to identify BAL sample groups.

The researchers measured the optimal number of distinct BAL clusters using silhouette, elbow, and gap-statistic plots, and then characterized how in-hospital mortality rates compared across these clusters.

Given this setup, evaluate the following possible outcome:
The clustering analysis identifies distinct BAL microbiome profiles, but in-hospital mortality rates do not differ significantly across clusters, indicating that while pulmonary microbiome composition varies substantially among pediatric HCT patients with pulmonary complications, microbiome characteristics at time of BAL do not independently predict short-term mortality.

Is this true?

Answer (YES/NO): NO